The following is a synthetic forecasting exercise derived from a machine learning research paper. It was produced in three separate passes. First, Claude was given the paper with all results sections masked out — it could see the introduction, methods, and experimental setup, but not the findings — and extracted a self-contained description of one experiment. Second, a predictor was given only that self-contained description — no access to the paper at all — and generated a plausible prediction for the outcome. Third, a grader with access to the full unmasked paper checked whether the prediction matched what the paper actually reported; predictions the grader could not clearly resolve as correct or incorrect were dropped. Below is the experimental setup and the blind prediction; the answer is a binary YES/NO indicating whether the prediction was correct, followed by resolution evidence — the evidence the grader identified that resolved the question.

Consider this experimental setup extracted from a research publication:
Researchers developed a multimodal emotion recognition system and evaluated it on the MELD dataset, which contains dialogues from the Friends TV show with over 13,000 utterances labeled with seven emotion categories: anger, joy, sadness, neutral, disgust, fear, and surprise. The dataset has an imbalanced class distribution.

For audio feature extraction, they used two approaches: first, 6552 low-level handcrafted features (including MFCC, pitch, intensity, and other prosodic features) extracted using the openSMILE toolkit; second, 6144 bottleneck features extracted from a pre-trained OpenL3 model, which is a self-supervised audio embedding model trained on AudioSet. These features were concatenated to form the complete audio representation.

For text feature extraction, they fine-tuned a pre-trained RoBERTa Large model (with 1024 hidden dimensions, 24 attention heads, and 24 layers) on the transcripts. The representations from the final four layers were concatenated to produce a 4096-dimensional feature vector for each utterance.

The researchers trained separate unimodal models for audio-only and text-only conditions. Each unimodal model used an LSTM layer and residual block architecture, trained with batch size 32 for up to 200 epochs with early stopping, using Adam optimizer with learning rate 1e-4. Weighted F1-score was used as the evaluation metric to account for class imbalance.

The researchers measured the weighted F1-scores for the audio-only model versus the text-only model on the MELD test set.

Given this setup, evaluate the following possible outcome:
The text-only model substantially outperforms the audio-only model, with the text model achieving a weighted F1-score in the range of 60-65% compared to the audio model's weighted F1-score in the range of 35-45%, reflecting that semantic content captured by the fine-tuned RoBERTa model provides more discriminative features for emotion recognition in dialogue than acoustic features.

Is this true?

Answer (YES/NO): YES